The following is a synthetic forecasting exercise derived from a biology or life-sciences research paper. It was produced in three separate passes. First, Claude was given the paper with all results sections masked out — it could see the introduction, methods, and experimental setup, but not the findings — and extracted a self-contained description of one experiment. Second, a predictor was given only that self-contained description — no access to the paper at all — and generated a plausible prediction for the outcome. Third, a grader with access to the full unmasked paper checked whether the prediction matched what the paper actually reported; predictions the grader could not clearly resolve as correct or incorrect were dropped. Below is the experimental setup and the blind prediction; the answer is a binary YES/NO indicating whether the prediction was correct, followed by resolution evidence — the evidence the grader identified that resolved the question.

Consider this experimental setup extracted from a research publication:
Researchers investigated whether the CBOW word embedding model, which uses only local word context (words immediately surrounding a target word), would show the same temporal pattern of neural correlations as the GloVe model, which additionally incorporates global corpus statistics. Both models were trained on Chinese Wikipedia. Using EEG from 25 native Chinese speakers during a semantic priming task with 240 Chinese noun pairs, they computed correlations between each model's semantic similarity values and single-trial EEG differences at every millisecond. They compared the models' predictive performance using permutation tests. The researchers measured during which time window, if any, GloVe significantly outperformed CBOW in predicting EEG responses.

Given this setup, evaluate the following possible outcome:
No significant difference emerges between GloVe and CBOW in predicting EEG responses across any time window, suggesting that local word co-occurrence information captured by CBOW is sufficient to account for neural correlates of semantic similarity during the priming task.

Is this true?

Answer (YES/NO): NO